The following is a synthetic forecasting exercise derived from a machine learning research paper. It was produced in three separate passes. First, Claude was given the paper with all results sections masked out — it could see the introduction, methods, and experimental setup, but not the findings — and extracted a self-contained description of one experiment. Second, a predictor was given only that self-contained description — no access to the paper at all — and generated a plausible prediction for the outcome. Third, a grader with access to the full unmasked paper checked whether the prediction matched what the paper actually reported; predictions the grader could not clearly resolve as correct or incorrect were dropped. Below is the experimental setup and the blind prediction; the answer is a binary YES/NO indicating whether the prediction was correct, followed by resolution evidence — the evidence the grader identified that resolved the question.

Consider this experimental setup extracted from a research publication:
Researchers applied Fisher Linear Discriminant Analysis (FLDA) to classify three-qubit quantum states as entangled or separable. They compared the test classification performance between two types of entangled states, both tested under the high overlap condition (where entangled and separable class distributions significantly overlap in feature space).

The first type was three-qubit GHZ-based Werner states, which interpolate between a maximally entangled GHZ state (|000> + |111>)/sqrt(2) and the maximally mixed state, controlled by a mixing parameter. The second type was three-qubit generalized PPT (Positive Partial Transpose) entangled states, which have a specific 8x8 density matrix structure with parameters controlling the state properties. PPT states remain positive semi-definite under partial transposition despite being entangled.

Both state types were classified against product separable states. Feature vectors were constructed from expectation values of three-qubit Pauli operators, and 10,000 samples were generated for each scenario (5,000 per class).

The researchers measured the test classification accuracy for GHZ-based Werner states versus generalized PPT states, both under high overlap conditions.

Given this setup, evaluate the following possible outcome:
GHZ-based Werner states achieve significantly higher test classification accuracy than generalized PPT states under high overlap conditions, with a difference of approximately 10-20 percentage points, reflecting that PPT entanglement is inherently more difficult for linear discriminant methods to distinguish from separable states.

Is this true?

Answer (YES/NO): NO